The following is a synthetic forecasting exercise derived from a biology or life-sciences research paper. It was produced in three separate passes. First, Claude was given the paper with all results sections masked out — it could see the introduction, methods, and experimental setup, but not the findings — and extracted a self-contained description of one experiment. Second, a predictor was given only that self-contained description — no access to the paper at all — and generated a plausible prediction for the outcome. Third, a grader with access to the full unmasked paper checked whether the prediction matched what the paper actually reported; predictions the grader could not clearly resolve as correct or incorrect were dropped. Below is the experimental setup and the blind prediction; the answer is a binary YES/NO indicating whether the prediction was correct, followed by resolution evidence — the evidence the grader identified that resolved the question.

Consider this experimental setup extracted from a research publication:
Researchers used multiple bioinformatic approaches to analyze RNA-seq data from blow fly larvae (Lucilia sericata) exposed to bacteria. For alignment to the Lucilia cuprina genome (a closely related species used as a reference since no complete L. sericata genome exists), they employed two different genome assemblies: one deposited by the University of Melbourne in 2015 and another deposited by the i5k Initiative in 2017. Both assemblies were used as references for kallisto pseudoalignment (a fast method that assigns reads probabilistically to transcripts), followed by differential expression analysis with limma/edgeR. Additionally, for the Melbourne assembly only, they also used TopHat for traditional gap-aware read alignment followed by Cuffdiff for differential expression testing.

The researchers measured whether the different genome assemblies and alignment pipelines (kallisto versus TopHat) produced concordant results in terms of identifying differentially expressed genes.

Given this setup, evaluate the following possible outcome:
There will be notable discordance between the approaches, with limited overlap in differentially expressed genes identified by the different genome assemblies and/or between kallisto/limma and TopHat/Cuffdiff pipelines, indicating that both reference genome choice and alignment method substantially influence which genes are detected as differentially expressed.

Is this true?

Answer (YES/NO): YES